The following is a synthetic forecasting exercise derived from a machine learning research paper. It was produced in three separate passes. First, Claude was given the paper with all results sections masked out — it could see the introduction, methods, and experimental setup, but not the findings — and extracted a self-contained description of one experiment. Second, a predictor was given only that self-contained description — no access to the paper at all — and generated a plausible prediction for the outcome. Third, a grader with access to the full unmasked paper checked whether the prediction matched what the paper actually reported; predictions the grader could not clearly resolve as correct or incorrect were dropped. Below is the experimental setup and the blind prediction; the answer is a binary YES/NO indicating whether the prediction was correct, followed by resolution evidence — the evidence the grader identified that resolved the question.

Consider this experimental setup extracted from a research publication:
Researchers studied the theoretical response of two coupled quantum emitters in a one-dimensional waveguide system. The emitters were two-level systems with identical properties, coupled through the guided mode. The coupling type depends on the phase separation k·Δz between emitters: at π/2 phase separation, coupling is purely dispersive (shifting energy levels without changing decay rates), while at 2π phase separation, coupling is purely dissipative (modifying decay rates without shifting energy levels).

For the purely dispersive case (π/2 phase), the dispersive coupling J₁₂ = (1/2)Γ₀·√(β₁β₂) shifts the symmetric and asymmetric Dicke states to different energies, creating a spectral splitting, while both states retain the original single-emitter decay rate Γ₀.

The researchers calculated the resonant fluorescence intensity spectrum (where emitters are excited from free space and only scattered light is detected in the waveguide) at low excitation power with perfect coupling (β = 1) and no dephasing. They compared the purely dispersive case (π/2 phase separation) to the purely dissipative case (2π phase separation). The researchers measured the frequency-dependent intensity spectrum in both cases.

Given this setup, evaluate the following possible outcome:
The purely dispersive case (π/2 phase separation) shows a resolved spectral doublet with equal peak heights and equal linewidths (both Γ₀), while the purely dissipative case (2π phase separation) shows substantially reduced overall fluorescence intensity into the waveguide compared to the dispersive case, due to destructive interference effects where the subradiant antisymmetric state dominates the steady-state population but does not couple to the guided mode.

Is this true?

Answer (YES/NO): NO